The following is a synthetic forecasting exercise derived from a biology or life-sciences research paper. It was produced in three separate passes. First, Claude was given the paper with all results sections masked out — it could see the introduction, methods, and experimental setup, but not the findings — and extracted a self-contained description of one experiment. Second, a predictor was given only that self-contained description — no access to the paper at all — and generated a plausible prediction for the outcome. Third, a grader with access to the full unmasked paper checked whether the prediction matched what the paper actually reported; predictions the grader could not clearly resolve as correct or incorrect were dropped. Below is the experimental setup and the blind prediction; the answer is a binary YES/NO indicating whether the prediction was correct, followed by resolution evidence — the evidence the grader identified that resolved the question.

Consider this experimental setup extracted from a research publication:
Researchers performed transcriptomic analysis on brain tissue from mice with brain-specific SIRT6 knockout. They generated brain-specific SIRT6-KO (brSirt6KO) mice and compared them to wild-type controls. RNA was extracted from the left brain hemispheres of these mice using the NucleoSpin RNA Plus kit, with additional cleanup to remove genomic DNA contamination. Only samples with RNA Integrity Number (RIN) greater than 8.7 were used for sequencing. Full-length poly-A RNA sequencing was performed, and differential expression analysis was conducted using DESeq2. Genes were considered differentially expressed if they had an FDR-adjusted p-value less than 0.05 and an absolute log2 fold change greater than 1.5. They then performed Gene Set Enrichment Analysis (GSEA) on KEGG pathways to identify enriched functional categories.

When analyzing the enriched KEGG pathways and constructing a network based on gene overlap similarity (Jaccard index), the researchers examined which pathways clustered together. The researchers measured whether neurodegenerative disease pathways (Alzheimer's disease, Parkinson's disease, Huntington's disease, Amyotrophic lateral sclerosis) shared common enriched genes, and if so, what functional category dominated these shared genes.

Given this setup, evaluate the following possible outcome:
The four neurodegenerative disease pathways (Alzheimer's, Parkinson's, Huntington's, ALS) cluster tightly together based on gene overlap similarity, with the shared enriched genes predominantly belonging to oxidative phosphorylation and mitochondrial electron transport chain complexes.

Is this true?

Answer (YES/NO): YES